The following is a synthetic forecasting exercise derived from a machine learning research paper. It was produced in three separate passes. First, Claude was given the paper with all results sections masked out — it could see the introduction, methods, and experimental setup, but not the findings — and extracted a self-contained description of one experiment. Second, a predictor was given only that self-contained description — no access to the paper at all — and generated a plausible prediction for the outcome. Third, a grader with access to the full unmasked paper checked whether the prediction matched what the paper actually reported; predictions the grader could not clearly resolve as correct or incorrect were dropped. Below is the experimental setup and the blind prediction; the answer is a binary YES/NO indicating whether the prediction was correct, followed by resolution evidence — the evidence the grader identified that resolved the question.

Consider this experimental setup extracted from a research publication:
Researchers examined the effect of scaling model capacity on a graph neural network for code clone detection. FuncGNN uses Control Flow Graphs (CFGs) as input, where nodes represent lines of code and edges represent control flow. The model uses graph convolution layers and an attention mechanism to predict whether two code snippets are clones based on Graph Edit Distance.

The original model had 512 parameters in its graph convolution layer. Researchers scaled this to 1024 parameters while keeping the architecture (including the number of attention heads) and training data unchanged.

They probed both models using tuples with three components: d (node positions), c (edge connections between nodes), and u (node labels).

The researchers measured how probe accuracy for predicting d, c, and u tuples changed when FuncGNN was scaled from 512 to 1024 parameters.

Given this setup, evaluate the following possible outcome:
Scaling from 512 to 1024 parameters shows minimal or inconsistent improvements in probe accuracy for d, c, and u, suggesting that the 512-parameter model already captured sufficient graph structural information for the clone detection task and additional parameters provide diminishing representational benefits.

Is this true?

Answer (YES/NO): YES